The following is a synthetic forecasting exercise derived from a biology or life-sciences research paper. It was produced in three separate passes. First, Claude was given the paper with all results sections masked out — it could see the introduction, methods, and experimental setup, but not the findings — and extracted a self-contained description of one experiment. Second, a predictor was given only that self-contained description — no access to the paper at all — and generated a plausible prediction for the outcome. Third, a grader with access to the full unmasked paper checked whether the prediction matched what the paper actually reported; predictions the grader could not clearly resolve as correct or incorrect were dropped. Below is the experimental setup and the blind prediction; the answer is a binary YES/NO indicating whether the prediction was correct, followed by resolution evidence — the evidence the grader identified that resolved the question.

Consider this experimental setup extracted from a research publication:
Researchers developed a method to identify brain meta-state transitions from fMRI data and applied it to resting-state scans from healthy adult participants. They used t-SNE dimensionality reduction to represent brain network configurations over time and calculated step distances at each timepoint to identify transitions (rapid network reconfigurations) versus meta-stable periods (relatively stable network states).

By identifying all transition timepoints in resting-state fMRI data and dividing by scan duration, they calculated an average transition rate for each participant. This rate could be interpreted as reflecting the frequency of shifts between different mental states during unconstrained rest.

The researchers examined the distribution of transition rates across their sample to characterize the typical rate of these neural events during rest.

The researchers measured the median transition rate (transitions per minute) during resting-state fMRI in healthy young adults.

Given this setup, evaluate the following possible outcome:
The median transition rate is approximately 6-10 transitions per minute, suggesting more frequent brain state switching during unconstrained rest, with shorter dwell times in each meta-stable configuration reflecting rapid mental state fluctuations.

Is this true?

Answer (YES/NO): YES